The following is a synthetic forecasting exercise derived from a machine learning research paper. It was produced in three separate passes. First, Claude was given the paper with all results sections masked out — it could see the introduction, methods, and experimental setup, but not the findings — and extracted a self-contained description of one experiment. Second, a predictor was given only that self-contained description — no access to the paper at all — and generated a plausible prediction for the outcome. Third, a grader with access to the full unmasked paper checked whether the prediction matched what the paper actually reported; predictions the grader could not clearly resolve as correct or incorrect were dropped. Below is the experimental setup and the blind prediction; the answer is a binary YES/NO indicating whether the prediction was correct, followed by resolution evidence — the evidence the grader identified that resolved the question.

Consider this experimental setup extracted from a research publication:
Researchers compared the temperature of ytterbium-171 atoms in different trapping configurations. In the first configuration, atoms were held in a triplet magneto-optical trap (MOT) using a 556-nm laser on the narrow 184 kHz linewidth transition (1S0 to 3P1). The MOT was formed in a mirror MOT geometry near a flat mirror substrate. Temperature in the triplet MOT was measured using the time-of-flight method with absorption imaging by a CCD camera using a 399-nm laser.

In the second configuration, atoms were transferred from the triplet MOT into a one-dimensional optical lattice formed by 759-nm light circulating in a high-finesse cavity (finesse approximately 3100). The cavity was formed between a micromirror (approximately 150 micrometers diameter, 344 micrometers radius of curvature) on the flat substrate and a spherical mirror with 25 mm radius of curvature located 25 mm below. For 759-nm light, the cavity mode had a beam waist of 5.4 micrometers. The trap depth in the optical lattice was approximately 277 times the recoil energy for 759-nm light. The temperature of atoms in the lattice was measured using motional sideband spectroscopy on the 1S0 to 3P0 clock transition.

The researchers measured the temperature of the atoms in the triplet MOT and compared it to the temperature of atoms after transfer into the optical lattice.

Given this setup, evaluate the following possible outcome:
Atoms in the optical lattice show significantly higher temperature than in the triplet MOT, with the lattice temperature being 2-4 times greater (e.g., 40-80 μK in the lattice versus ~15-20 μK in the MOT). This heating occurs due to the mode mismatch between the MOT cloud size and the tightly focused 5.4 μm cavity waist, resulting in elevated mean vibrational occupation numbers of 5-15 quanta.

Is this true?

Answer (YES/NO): NO